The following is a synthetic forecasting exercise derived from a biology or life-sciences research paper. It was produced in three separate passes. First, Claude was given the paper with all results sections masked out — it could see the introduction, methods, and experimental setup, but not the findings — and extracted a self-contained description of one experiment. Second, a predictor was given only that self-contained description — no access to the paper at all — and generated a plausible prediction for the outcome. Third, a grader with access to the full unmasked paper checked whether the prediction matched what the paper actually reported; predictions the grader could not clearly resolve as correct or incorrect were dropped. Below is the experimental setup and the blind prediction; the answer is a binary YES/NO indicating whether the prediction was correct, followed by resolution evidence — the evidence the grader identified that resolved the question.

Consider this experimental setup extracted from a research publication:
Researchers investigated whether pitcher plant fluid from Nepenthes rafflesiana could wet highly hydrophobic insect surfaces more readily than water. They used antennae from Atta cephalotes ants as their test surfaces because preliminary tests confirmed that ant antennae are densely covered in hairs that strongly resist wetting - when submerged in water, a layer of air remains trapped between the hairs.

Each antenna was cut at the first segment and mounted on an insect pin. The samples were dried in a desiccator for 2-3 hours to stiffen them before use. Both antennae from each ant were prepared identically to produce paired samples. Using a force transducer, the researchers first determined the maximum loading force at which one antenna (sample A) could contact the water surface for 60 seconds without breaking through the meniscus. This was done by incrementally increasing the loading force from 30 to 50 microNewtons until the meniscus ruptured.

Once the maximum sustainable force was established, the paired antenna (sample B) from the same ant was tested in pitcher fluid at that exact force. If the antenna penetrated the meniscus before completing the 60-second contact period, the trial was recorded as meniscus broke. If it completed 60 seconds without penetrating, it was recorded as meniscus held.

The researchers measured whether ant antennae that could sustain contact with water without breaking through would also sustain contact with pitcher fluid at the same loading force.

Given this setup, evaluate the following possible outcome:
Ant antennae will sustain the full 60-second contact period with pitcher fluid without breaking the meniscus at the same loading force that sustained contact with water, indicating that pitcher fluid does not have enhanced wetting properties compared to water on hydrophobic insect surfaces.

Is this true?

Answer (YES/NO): NO